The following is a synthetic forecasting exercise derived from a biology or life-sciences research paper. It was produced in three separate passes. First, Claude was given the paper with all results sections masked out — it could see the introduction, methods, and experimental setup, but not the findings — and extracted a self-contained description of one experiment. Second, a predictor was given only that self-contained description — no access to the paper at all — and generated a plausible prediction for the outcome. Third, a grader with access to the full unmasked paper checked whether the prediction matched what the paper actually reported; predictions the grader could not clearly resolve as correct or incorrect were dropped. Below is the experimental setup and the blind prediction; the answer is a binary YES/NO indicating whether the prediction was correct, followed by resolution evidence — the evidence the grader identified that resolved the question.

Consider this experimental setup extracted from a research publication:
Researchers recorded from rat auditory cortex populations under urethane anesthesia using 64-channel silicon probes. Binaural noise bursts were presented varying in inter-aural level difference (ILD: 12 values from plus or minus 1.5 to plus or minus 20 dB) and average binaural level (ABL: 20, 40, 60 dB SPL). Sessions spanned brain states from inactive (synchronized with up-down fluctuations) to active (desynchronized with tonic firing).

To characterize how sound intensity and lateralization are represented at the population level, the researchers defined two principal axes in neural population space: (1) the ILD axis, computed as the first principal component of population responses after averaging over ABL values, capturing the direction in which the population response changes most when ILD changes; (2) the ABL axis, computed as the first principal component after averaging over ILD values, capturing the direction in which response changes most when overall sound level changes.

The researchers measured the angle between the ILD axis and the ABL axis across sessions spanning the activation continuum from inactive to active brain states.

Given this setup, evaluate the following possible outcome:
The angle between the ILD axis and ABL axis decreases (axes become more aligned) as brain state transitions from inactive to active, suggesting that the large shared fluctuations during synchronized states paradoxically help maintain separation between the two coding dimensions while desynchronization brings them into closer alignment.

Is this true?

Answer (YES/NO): NO